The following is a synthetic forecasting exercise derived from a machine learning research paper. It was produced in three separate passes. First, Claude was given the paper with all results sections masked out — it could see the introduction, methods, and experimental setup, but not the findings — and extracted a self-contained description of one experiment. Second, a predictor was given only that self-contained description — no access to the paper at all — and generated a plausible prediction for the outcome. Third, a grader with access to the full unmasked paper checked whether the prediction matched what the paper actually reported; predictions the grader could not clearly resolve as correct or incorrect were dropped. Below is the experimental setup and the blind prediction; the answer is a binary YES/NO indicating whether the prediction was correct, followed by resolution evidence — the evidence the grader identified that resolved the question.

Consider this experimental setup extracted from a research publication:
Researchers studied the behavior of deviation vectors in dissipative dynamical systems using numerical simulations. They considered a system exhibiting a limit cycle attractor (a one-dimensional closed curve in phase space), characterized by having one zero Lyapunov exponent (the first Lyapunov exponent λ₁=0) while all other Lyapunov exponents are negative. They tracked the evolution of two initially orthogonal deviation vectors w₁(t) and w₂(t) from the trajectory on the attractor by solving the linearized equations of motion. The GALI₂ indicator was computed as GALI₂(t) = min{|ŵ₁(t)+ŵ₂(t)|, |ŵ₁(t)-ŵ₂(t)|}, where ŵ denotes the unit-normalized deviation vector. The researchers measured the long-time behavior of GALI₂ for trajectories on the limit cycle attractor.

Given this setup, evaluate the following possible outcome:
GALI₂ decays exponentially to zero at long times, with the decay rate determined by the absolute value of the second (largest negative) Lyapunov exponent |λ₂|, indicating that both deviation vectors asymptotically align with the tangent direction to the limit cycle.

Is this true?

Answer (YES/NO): YES